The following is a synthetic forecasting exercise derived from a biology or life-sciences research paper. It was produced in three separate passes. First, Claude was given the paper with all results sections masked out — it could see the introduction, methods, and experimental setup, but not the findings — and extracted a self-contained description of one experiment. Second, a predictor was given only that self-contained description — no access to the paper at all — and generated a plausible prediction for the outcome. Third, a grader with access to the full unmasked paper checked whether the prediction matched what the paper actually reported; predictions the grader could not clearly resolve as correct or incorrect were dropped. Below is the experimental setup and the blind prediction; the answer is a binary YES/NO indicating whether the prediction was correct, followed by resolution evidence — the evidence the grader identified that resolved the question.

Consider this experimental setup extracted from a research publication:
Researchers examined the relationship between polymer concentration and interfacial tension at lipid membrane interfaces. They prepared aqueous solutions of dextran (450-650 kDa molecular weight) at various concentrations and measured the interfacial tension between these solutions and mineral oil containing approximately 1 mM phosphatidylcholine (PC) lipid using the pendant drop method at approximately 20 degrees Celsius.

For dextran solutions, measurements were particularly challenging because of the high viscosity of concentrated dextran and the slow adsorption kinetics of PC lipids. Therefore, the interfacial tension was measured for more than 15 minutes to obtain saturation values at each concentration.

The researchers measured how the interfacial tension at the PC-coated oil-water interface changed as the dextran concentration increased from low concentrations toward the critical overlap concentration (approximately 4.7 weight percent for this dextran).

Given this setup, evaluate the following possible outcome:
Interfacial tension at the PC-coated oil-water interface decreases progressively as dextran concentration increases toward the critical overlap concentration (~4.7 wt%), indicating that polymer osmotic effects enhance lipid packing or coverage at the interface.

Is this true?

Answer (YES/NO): NO